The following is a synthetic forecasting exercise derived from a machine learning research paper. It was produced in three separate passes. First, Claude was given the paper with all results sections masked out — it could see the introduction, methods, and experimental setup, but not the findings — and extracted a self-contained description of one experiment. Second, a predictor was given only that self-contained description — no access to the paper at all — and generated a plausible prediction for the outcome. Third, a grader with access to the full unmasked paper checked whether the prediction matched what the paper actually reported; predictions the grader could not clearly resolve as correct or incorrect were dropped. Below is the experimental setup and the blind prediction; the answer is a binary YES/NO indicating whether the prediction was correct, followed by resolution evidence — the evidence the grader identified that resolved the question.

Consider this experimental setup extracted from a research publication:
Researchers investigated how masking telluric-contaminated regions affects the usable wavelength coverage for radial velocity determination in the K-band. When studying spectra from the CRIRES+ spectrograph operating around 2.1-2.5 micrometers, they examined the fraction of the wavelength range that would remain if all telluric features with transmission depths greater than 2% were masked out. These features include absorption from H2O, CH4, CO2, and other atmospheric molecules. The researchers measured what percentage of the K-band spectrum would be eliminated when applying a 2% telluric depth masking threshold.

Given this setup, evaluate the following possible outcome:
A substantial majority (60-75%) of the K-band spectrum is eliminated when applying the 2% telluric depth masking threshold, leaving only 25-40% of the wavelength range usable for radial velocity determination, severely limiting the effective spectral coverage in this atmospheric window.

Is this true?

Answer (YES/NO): NO